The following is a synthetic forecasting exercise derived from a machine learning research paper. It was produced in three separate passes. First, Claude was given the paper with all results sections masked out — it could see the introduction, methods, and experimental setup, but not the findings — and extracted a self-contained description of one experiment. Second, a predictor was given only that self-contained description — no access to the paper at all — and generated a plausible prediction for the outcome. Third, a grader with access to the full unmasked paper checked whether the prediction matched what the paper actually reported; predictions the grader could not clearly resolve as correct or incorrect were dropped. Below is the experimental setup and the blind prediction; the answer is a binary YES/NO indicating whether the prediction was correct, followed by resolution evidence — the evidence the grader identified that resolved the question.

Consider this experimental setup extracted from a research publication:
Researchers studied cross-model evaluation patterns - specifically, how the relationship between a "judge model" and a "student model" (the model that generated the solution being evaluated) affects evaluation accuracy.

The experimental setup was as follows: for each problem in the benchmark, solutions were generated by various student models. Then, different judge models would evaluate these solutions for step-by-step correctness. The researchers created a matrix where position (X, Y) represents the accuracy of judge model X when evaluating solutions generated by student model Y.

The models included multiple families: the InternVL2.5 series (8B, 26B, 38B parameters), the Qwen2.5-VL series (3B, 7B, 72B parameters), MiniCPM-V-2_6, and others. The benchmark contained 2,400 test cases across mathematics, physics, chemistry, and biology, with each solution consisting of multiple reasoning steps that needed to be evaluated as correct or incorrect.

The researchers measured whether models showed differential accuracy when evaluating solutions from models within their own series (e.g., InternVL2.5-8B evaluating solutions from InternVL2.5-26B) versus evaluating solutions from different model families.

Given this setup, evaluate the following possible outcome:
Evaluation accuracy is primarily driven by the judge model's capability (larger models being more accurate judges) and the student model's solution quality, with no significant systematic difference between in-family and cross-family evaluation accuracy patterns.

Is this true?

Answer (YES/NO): NO